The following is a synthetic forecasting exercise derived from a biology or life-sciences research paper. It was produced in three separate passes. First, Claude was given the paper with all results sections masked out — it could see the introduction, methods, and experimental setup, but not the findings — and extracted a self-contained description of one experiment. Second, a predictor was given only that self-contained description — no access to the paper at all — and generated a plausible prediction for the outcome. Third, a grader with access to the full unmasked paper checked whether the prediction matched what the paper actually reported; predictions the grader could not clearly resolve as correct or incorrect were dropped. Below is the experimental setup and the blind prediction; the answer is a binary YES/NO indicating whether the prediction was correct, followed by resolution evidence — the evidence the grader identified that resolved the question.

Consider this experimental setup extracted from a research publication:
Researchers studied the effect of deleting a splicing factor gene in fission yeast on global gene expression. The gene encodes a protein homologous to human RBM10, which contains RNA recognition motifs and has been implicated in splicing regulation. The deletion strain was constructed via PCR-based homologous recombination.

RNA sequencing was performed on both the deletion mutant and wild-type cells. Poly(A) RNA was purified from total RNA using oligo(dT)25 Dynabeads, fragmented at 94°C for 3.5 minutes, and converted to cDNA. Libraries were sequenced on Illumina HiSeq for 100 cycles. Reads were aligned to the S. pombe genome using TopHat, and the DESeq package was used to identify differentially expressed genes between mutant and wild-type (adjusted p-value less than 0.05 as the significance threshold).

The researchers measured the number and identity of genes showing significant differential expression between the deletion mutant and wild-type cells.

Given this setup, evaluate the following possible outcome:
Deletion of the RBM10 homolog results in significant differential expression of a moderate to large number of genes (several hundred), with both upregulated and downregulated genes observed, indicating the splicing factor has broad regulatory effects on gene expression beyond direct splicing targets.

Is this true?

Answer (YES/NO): NO